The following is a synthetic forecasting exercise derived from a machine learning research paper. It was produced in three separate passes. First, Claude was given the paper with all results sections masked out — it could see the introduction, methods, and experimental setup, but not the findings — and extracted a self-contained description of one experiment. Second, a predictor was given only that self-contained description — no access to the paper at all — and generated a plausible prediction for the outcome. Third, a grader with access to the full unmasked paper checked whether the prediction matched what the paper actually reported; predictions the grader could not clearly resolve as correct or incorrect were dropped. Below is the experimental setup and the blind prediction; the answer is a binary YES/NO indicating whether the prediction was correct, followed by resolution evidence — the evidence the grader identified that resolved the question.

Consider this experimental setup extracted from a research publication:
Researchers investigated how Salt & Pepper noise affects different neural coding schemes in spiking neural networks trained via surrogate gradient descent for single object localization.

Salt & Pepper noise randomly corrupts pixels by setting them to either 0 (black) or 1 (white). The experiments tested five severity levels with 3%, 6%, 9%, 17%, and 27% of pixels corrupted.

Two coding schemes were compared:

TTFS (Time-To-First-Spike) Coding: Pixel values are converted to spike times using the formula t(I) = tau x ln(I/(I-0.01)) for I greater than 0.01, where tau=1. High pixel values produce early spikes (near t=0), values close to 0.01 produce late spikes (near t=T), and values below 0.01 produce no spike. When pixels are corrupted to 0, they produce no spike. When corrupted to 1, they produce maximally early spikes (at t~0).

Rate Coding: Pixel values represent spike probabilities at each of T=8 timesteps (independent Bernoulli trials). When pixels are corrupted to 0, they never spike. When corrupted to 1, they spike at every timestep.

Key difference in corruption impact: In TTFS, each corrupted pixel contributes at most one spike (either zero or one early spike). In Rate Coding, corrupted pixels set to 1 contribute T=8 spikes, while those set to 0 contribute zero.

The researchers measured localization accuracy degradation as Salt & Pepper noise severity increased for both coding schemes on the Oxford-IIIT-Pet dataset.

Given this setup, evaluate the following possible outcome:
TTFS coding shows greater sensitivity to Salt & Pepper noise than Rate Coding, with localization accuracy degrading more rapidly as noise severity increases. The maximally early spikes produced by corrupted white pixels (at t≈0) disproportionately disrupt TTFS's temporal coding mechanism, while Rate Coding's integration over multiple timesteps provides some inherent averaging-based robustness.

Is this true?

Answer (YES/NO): NO